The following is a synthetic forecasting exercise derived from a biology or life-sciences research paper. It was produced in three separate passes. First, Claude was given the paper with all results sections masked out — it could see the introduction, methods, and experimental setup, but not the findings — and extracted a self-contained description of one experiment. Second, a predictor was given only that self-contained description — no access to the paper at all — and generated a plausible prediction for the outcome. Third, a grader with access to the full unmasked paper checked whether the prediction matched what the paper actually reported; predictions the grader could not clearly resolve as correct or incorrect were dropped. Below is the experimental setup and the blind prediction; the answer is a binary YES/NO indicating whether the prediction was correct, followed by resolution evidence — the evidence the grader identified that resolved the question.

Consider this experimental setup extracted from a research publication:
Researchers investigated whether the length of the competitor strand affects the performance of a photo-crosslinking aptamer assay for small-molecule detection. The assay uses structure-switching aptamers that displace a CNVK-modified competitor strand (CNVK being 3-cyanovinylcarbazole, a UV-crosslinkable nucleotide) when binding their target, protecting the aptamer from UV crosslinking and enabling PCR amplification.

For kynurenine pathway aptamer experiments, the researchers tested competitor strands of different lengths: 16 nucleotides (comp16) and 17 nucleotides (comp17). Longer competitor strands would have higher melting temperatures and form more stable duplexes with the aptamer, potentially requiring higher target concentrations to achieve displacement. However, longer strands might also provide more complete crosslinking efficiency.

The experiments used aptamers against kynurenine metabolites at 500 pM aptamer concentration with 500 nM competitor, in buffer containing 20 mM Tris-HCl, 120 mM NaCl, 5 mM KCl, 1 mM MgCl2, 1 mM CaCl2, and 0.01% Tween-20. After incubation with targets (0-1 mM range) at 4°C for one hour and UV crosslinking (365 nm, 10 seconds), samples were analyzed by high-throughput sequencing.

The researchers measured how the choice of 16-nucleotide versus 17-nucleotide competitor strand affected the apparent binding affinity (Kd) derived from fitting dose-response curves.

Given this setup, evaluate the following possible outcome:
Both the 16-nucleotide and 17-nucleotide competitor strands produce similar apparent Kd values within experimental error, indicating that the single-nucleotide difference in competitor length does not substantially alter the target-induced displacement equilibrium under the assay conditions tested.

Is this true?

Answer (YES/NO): NO